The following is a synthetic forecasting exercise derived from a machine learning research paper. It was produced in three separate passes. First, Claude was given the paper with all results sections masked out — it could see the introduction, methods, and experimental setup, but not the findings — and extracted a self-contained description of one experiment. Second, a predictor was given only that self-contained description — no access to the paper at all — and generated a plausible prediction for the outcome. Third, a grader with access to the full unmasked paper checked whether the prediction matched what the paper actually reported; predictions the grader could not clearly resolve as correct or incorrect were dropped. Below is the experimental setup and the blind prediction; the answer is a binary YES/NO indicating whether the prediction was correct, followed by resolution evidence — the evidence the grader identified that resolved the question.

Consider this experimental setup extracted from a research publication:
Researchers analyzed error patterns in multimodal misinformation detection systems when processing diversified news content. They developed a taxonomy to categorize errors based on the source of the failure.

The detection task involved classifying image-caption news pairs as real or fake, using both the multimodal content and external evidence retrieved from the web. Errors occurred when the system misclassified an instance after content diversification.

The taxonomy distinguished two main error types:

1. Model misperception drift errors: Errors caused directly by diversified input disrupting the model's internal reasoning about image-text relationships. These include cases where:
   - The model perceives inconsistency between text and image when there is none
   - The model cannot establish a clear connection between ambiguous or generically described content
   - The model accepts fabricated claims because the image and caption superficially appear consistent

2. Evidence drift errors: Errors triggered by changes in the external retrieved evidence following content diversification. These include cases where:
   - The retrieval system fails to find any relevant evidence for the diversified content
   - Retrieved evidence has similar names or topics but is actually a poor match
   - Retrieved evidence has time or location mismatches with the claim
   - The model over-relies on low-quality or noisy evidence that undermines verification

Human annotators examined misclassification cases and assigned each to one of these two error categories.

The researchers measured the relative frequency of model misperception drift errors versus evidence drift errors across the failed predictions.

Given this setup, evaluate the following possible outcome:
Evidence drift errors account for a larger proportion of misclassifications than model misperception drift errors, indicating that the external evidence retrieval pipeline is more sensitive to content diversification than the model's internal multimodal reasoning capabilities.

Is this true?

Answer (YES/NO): NO